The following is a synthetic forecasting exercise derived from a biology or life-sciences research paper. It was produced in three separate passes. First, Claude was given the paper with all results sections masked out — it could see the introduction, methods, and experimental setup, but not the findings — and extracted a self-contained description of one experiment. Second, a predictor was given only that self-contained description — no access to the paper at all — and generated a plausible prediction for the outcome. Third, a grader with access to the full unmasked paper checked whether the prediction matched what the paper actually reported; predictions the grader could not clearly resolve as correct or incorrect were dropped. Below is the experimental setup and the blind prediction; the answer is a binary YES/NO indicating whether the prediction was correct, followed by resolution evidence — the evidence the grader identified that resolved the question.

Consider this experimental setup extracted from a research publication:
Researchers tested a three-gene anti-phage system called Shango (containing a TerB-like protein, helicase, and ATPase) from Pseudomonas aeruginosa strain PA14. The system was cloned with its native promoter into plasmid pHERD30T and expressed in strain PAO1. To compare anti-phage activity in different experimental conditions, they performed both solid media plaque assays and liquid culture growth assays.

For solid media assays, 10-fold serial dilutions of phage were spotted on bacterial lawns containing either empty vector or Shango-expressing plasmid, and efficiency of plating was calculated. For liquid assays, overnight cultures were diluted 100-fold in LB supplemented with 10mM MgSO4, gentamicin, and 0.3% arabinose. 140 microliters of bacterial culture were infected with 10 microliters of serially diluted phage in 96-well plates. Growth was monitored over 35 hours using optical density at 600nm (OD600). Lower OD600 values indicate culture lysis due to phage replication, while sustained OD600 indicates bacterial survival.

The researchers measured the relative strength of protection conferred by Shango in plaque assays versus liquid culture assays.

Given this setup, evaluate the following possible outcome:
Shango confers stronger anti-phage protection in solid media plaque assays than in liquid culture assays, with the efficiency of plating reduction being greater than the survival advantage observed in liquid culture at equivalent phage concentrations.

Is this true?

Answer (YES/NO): NO